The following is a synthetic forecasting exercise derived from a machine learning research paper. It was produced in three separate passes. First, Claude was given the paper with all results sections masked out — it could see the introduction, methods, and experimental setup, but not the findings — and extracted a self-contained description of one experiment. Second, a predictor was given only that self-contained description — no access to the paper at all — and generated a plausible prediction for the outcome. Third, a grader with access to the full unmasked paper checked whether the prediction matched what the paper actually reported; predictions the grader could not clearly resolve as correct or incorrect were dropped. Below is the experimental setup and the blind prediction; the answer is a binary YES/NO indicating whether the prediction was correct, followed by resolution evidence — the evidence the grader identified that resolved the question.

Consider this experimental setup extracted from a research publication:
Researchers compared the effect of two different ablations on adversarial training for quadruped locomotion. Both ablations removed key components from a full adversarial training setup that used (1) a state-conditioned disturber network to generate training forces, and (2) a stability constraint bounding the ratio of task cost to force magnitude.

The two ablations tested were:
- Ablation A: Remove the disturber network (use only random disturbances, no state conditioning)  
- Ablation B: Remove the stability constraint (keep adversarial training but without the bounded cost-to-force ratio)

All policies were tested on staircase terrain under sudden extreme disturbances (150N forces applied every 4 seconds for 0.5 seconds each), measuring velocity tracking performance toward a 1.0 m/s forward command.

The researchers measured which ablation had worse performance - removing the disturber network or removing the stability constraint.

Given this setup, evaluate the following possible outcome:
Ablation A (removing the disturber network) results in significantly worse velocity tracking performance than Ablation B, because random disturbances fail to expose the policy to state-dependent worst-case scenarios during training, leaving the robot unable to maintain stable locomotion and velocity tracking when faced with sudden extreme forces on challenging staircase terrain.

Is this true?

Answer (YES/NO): NO